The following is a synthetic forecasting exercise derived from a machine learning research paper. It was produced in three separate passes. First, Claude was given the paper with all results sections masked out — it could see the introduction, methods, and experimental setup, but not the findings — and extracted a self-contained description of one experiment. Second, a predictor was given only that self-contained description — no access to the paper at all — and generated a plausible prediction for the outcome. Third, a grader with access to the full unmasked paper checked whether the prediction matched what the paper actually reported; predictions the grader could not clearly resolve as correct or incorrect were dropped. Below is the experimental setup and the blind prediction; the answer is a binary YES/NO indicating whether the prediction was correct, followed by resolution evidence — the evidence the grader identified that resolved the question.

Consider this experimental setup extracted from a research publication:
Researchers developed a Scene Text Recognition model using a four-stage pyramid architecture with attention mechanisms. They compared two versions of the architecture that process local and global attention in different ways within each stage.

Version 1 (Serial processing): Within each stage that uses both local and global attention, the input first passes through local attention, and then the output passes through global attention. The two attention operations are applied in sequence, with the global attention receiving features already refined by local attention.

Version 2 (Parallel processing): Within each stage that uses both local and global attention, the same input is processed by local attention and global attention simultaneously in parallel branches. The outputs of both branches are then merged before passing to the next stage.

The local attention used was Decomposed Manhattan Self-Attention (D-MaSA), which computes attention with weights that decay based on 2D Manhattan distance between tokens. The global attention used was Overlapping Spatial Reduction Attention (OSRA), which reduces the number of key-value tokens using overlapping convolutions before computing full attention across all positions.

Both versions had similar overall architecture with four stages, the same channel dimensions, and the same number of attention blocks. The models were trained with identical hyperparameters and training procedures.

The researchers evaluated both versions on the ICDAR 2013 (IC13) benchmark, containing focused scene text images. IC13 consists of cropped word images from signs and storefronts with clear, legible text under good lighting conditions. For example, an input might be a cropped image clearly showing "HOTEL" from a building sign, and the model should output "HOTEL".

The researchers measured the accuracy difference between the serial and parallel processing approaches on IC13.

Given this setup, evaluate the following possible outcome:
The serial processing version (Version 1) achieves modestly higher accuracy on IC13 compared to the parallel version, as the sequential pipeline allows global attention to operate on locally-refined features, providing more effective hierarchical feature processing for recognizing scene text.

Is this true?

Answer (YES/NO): NO